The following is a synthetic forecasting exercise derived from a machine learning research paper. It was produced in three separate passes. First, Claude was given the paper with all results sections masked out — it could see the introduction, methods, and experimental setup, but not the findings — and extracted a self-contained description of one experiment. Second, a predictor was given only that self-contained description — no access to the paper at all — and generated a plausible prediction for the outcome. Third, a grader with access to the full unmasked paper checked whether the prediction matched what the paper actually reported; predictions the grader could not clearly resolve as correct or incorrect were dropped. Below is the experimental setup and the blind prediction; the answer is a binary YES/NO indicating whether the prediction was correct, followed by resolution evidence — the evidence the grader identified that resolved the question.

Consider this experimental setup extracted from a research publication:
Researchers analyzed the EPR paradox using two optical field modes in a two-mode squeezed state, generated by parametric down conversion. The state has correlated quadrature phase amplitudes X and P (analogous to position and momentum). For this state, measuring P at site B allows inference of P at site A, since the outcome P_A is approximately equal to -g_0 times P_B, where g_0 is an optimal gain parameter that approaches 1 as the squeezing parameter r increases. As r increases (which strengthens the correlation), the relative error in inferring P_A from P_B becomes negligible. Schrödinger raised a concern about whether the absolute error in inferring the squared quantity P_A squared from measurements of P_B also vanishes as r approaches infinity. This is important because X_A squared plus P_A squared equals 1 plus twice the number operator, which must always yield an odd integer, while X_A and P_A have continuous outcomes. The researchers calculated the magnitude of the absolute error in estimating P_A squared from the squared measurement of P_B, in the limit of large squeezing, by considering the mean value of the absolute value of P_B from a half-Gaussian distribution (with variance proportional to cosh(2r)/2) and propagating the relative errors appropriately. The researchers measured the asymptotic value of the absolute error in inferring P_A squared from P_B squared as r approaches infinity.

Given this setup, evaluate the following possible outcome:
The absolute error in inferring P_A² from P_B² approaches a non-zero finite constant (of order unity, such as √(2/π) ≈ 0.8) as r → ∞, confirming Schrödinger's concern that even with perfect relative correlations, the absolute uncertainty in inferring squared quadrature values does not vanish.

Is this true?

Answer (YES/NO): YES